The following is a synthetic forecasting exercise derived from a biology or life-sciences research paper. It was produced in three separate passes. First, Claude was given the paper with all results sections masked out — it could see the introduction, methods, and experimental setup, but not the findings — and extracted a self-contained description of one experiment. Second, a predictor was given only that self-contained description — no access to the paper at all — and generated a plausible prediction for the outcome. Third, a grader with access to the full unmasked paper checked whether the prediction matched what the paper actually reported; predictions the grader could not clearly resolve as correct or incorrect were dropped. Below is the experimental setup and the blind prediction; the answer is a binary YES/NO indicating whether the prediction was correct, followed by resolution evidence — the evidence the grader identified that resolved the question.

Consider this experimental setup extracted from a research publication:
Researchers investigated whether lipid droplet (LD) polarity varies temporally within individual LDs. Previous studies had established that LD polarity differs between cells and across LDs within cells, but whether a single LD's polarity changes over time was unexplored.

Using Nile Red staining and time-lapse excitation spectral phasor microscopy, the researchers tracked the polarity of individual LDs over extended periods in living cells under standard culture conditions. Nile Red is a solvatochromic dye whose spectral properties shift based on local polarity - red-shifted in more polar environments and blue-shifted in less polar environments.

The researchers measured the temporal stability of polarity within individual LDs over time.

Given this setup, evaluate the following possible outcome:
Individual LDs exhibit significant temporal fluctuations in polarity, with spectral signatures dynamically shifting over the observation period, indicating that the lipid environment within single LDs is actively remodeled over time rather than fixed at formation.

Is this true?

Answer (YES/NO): YES